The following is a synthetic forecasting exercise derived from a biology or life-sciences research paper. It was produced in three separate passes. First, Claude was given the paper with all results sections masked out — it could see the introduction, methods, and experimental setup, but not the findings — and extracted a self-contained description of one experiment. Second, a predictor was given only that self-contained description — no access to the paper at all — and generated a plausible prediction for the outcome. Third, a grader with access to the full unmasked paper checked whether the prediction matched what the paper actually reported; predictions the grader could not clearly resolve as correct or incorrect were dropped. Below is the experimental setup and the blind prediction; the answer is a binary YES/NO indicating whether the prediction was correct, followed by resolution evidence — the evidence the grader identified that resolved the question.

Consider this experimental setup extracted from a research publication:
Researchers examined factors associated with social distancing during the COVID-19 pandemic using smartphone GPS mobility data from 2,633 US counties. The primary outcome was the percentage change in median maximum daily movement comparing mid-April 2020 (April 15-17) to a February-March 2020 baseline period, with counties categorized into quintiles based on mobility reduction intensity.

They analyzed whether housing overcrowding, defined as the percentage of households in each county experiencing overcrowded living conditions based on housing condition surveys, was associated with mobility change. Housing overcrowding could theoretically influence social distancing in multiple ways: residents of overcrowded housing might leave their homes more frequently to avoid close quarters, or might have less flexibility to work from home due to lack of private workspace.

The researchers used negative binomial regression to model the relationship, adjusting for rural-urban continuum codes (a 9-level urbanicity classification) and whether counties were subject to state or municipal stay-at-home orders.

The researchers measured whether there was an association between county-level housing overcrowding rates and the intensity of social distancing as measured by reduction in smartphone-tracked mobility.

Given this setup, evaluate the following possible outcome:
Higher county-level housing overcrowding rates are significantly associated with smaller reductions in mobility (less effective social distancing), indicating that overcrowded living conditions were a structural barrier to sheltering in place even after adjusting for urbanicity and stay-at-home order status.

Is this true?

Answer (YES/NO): YES